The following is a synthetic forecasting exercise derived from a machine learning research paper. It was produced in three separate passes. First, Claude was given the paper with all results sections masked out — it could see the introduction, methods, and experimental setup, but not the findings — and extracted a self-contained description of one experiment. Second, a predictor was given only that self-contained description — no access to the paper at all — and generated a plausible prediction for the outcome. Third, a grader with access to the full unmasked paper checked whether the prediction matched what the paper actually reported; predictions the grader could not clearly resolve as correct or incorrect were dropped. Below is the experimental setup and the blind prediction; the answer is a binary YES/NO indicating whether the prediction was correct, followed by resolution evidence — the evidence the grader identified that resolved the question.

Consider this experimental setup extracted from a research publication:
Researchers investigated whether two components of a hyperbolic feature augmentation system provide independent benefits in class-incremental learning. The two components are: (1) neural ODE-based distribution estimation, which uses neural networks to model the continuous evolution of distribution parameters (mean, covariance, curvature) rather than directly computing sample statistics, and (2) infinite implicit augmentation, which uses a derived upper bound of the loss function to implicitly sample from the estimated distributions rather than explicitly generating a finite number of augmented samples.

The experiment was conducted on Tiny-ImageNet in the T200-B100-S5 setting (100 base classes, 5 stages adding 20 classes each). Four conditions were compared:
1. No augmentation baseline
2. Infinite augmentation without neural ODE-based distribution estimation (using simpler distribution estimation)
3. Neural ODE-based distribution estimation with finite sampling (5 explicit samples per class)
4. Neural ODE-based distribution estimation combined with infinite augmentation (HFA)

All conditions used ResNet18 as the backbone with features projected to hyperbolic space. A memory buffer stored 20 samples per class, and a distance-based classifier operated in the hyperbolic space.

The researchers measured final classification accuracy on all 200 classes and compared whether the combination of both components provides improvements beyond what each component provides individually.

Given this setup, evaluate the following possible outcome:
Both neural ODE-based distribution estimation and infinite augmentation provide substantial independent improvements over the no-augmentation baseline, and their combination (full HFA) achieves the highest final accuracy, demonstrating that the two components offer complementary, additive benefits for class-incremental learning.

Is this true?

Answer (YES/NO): NO